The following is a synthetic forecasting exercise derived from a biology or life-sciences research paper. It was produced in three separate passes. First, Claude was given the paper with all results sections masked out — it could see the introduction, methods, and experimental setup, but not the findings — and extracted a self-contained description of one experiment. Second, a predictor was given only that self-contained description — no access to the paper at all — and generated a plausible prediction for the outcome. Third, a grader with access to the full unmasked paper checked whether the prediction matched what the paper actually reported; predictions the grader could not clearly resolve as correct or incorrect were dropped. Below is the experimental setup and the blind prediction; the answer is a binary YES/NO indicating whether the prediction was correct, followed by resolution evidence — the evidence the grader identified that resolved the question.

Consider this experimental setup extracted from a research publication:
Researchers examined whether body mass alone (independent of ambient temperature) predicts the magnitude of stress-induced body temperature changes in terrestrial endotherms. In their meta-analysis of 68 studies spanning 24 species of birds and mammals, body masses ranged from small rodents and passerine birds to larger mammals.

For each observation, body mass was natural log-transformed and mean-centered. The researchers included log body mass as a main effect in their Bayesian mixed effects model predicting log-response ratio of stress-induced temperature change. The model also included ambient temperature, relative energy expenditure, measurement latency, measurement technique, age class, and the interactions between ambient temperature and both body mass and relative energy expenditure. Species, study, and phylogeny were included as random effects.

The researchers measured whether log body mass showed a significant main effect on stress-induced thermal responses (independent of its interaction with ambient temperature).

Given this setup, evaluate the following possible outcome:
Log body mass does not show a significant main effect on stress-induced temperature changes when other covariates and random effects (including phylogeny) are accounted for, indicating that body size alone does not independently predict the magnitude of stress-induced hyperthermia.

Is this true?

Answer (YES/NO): NO